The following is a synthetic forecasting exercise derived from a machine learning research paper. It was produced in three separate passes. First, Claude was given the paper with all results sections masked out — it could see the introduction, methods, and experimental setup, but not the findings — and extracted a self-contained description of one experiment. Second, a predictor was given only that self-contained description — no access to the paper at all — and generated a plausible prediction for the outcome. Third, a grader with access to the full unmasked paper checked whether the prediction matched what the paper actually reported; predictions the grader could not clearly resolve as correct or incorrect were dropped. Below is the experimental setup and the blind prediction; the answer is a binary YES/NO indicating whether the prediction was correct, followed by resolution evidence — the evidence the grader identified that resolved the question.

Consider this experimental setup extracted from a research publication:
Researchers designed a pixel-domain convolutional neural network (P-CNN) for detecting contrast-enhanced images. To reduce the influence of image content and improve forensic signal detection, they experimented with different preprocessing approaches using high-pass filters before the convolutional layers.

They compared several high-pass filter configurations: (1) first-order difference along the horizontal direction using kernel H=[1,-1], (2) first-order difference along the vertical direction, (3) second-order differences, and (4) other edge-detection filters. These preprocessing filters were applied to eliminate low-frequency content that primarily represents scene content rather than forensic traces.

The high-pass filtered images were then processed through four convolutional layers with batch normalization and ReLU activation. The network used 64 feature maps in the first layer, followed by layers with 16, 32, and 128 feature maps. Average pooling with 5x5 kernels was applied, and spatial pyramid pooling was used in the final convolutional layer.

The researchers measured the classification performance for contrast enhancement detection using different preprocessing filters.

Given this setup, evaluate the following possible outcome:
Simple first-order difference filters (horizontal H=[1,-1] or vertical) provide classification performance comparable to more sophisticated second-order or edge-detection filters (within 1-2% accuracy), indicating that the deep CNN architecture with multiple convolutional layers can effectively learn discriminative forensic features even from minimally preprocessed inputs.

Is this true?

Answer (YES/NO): NO